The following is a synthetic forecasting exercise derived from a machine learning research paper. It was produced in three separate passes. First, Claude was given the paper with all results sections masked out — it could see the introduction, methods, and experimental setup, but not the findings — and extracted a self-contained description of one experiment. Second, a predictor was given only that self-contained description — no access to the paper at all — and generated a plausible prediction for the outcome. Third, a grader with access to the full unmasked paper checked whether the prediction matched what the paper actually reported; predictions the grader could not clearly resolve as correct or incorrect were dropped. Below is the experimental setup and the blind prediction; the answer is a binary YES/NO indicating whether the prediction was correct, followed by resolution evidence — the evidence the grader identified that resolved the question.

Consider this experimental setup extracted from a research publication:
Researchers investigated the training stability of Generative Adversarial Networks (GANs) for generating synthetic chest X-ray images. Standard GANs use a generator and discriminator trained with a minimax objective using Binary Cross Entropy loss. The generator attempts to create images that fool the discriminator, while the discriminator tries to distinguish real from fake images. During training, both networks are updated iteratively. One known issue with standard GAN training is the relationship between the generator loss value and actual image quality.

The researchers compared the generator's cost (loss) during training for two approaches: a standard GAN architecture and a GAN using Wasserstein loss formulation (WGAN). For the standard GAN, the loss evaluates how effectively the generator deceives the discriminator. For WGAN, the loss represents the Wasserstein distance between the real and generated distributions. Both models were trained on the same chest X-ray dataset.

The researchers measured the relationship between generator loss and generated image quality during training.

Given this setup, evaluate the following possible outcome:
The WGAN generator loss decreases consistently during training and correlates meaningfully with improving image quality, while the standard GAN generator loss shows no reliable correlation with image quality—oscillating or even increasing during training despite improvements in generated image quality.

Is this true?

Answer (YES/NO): YES